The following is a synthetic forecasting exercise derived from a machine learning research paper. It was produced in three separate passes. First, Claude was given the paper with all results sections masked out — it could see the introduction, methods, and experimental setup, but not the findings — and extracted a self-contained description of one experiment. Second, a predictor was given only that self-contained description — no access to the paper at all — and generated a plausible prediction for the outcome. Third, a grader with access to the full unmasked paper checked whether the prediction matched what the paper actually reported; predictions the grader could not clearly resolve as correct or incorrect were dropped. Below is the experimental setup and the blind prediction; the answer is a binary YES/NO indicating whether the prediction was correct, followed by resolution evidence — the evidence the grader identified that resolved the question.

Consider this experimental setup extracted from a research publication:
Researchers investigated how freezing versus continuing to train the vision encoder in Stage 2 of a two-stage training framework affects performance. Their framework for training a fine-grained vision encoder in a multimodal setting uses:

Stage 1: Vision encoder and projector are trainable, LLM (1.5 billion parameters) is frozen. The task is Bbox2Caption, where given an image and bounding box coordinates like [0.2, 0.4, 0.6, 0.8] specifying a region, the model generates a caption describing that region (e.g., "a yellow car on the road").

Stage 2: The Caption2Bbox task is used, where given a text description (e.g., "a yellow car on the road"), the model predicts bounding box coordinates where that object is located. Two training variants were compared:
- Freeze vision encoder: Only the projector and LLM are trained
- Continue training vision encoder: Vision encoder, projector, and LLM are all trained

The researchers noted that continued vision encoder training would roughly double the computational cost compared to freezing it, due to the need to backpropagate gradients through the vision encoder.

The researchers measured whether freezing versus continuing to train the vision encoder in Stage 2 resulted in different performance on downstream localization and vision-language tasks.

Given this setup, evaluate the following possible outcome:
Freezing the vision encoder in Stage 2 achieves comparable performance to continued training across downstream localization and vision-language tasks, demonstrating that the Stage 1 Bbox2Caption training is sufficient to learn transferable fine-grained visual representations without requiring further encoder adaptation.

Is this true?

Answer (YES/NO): YES